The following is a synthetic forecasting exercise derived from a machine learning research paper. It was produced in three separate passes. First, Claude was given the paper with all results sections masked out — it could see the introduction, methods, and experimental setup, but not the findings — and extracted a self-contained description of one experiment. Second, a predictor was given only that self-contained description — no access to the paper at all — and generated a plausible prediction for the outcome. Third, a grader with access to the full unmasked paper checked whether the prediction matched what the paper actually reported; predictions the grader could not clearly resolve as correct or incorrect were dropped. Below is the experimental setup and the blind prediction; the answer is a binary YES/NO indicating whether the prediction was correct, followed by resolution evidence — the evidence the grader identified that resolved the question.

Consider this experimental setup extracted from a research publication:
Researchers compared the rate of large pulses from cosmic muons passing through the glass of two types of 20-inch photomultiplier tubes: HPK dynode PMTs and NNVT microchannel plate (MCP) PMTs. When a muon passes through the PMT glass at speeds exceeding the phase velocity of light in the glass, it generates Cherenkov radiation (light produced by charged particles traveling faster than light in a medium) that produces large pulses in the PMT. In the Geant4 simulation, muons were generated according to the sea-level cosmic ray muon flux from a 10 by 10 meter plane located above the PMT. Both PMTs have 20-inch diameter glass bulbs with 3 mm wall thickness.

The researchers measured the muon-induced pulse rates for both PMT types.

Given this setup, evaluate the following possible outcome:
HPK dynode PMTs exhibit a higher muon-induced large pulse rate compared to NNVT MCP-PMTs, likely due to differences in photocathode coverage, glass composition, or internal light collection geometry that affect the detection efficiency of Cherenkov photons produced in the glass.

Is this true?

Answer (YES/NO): YES